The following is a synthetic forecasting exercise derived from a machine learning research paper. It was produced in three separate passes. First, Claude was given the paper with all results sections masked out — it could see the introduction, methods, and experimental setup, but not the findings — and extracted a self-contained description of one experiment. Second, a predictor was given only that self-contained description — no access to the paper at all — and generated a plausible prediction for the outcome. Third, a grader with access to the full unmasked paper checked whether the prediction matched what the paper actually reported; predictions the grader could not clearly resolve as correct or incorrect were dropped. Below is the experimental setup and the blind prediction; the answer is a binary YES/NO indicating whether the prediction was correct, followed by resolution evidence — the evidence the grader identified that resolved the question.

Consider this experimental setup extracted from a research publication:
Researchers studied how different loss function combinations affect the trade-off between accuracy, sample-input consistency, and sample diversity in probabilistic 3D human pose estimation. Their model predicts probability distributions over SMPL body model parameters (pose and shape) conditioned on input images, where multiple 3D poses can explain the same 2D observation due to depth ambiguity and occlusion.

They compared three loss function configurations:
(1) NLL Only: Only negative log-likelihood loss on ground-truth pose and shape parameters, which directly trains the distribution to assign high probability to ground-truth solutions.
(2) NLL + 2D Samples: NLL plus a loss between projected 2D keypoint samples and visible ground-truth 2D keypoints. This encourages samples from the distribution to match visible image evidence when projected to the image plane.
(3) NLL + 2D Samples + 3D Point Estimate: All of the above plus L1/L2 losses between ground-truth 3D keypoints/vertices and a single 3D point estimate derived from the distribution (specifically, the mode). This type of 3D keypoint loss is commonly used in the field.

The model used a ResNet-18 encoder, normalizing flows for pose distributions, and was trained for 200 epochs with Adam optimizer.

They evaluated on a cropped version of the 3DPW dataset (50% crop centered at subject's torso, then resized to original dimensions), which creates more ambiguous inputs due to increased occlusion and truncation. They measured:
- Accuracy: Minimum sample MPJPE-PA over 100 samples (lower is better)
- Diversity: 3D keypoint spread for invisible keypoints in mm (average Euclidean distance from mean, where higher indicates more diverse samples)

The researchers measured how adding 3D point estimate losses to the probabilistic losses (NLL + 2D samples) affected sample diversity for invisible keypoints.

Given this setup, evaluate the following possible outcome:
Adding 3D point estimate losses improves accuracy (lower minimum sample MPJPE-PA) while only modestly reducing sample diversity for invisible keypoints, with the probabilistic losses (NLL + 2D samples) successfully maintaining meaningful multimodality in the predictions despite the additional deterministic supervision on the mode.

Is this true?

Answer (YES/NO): NO